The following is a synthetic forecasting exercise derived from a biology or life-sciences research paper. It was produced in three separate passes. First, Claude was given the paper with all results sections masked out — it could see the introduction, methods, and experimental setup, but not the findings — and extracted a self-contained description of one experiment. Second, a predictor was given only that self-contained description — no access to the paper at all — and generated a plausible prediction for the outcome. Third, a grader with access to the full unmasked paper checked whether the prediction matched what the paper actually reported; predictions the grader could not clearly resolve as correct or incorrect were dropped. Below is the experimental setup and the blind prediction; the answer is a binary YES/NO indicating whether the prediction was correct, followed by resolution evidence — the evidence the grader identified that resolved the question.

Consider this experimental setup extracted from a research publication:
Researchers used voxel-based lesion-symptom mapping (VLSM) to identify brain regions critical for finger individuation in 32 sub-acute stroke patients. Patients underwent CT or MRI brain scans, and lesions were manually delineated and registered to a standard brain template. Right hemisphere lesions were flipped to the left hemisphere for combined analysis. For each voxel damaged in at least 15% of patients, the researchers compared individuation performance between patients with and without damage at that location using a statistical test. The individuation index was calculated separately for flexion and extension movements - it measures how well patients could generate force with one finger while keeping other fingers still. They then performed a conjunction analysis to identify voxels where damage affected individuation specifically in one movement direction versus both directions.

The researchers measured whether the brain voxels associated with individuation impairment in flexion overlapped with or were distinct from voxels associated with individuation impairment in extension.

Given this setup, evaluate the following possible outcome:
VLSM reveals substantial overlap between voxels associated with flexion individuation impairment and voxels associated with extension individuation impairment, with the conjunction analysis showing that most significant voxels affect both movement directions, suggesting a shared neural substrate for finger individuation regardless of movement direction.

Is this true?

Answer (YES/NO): NO